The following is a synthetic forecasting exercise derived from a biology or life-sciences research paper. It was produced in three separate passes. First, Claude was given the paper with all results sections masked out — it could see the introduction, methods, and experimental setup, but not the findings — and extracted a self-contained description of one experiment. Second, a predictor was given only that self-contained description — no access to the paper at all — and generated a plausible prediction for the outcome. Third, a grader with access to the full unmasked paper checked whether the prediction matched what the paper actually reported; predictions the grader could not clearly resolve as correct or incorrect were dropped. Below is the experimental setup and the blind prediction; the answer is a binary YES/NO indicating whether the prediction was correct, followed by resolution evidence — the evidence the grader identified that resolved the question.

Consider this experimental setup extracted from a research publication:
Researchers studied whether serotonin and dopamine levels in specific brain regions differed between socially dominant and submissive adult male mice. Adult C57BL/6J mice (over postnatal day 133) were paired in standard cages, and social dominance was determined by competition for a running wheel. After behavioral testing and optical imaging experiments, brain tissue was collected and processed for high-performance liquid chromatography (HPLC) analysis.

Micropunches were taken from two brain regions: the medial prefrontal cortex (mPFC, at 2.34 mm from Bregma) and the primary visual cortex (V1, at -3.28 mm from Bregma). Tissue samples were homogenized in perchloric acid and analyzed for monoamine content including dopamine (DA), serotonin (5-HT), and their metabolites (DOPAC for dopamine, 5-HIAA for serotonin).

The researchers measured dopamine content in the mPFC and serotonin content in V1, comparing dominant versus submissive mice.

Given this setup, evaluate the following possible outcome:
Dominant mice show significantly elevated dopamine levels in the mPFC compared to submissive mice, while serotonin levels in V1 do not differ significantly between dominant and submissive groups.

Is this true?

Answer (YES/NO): YES